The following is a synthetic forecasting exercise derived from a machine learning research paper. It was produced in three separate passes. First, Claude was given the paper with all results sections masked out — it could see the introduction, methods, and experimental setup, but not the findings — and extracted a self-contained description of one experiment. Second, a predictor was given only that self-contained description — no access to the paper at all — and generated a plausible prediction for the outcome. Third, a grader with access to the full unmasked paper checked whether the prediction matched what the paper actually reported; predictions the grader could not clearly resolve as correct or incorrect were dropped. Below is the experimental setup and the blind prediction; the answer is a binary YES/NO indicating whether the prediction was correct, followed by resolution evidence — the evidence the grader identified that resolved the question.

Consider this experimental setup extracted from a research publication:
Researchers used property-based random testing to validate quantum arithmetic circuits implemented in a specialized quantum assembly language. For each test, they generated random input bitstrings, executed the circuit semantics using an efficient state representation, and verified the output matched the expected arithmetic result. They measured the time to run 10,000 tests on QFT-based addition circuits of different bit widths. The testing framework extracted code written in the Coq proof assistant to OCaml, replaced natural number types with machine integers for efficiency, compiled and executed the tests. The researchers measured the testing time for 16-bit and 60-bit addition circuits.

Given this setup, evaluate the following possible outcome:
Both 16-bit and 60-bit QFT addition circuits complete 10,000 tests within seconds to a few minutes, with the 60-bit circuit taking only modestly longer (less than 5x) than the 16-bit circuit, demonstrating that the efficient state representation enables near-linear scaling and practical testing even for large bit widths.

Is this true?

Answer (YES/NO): NO